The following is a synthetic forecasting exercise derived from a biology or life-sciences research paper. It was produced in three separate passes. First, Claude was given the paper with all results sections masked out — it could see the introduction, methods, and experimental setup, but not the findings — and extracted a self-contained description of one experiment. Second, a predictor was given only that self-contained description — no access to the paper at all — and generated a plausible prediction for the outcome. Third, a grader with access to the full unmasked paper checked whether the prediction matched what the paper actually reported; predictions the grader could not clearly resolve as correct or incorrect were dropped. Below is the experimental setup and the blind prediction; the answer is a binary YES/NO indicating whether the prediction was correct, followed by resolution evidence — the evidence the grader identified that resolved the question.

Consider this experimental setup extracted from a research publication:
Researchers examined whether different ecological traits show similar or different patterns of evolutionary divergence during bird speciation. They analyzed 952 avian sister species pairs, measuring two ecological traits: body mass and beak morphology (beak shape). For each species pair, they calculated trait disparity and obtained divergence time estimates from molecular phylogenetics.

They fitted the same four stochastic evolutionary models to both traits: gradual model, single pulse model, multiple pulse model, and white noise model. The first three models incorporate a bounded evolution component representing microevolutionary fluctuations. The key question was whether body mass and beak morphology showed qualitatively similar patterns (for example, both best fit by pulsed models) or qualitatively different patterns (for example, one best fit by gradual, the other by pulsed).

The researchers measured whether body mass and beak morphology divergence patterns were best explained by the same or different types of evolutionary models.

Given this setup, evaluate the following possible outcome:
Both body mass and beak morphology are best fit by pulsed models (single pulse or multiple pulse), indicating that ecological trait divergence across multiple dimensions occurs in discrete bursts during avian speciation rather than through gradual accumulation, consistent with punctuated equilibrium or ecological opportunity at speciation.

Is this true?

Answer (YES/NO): YES